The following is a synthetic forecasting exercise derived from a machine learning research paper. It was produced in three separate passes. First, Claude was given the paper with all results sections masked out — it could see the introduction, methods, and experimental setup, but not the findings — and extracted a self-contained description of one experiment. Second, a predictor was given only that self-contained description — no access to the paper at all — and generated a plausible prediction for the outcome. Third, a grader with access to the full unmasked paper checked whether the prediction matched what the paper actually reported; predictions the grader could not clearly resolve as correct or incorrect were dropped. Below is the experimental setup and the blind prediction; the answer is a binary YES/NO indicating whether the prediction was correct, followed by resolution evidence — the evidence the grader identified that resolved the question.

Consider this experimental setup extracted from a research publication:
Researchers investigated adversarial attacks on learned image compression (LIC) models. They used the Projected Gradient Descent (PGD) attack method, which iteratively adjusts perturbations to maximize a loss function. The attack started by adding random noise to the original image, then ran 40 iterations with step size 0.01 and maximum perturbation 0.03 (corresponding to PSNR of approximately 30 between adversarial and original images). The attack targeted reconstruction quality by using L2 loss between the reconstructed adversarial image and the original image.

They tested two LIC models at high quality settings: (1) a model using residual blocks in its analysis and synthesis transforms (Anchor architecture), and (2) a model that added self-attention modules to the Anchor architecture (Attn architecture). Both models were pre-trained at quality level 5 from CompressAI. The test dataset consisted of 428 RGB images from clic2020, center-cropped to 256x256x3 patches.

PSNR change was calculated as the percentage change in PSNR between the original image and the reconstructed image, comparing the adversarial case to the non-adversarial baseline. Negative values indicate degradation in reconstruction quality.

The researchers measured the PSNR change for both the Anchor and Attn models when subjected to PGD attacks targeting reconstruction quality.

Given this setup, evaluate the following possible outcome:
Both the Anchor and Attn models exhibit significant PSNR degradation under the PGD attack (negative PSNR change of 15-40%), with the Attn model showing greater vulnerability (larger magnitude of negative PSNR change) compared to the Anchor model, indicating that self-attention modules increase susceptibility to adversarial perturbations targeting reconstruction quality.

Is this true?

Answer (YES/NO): NO